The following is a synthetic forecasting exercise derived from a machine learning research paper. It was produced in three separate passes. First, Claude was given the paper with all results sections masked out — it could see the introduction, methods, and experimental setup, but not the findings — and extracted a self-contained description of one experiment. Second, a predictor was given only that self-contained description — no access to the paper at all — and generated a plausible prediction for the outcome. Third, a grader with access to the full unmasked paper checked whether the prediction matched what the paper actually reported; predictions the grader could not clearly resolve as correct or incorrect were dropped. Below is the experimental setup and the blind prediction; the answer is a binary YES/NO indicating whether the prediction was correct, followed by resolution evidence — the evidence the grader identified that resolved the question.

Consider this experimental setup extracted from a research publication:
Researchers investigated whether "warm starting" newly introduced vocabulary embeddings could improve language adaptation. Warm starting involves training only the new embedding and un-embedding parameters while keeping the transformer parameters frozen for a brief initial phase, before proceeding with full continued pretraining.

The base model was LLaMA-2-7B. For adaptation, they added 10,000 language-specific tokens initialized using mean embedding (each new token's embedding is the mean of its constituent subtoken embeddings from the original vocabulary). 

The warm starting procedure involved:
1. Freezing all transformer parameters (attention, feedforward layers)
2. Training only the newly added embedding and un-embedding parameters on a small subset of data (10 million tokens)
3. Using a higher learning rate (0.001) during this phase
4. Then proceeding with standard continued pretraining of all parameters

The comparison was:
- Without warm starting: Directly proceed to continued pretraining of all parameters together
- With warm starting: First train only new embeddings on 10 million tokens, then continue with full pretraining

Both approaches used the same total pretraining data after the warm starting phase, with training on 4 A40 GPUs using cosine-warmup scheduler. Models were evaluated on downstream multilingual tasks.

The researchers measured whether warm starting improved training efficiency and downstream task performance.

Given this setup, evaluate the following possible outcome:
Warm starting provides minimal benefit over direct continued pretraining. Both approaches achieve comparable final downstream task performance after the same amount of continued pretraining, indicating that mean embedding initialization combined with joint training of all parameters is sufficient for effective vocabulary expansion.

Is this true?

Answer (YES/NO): NO